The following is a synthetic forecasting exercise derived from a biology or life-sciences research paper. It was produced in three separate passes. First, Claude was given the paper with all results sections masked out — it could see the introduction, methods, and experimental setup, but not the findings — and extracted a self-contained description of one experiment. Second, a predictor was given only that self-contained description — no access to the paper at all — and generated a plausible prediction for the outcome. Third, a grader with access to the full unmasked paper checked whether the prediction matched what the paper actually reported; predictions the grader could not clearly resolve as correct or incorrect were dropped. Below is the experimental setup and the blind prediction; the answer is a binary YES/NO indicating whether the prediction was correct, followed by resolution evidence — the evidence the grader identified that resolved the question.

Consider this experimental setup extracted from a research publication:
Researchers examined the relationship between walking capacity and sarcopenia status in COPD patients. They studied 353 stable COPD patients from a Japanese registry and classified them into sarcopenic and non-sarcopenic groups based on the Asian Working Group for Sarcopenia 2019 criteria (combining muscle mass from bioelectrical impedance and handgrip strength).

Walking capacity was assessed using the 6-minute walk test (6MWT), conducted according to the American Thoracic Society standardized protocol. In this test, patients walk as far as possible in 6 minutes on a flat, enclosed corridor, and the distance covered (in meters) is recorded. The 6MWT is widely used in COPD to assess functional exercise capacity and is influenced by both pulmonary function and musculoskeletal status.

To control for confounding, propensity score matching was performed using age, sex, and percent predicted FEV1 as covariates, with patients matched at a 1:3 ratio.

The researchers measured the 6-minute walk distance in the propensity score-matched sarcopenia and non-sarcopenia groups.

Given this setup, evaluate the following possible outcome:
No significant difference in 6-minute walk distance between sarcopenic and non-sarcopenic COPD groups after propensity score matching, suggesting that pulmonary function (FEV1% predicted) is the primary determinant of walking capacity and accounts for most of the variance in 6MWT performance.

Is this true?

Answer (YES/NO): NO